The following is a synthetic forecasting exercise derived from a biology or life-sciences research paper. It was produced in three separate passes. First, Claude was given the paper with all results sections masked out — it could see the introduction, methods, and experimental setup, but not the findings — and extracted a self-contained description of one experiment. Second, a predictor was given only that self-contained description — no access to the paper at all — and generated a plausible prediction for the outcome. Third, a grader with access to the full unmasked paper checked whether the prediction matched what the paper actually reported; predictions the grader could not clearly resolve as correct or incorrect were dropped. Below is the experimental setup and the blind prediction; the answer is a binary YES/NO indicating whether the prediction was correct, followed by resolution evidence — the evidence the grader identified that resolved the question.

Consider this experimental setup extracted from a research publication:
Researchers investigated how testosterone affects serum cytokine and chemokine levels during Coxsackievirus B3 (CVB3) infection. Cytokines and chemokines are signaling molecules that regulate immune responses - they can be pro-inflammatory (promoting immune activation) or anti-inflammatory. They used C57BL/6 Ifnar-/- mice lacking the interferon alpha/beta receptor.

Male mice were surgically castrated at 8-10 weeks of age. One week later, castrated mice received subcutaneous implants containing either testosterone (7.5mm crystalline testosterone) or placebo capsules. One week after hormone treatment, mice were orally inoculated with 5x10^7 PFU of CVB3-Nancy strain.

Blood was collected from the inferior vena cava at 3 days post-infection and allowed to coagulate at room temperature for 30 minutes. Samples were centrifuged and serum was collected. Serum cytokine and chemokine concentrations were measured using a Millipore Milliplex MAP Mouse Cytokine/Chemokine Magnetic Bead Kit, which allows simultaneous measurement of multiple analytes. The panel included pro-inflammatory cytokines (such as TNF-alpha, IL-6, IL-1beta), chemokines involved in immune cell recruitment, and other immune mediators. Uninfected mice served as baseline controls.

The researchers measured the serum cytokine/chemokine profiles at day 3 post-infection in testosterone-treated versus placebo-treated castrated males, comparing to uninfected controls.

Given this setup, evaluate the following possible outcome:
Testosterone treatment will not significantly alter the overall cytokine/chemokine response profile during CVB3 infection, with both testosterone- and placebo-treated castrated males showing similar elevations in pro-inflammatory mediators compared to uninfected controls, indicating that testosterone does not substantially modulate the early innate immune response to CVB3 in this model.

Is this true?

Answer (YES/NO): NO